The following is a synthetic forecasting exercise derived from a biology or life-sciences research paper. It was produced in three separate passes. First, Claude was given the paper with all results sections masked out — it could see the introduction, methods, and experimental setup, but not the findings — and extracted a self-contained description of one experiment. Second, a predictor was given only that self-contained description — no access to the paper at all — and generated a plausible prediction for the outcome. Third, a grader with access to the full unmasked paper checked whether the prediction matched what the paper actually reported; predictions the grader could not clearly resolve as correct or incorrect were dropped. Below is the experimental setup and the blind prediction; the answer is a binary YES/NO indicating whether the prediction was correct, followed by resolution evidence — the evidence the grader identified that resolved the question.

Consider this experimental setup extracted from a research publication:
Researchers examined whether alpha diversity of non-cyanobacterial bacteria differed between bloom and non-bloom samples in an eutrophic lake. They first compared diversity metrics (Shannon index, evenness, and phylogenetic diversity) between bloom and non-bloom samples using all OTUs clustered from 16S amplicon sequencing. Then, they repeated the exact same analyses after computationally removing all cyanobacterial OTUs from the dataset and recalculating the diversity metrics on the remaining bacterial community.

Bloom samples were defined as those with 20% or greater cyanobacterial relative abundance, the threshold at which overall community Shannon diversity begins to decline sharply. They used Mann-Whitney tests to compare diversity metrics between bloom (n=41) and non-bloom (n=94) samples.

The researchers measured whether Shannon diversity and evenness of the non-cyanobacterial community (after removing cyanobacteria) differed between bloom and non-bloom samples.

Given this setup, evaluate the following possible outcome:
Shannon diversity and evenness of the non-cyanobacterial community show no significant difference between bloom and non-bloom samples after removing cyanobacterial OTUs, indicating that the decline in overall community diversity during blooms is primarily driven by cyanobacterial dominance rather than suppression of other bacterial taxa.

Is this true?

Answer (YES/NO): YES